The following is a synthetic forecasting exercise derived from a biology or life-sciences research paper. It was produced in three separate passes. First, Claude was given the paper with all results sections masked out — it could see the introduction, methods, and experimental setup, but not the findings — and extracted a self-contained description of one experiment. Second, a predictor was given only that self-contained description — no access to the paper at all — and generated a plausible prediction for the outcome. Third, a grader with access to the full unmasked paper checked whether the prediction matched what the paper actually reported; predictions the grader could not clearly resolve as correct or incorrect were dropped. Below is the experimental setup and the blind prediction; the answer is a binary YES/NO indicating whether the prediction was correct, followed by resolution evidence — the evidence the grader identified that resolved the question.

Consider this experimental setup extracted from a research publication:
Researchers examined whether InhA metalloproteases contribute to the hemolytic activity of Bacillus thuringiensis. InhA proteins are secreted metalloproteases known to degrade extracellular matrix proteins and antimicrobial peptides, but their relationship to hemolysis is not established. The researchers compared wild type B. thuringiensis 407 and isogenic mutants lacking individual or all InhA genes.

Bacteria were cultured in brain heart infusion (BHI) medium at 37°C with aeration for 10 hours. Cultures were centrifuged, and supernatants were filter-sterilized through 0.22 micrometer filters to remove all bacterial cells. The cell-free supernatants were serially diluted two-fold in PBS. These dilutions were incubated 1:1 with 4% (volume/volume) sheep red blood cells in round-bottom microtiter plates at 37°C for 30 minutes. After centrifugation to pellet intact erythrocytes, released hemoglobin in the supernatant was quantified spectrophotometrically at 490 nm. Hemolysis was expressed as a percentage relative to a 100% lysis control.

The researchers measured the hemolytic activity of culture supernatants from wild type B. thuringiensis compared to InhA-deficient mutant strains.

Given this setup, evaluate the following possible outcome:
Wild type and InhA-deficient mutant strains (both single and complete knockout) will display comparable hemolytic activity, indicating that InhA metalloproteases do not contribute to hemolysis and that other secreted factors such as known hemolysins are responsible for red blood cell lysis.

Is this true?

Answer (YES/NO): YES